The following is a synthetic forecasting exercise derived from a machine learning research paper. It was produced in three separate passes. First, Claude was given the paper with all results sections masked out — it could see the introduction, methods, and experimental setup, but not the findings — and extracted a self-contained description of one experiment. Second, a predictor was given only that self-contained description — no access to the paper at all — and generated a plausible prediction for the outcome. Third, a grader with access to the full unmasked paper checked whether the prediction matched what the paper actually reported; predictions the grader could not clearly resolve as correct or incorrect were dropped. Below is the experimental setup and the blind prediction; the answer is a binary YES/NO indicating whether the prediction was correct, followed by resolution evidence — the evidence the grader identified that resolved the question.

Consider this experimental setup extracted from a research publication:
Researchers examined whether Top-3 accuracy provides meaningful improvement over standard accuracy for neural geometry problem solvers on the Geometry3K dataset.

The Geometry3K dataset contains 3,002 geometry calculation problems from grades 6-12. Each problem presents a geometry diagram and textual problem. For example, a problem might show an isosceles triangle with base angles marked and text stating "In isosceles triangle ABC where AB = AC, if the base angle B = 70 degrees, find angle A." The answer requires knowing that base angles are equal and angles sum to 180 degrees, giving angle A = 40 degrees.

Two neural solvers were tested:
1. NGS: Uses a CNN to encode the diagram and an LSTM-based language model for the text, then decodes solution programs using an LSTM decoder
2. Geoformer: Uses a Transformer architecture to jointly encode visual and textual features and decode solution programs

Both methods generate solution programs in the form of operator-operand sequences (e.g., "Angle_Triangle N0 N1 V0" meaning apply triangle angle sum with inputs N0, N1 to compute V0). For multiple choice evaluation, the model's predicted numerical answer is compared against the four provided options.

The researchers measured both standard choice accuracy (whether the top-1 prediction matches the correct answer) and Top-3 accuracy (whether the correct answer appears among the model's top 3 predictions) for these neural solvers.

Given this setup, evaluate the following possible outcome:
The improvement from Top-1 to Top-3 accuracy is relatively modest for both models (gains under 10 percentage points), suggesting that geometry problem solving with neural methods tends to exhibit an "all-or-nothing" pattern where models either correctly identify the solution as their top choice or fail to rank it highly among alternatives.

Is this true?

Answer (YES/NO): YES